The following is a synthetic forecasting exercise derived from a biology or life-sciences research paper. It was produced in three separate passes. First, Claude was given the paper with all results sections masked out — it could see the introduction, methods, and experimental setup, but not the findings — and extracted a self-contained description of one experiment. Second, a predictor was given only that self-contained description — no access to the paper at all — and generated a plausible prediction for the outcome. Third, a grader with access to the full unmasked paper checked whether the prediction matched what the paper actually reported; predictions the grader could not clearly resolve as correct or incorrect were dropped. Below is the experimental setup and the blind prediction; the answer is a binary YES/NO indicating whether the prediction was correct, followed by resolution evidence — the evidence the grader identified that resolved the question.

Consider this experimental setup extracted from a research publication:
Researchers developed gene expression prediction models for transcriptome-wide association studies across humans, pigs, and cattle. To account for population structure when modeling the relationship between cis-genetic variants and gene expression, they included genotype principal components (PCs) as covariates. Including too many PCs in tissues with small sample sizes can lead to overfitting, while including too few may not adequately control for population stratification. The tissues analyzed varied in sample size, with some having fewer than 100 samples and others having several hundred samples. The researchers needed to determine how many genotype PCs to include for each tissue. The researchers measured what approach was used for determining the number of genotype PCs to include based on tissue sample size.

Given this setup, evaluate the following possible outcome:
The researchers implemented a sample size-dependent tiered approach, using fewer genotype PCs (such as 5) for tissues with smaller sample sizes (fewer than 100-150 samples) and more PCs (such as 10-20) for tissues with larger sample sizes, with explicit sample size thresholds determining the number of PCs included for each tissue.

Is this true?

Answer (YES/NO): NO